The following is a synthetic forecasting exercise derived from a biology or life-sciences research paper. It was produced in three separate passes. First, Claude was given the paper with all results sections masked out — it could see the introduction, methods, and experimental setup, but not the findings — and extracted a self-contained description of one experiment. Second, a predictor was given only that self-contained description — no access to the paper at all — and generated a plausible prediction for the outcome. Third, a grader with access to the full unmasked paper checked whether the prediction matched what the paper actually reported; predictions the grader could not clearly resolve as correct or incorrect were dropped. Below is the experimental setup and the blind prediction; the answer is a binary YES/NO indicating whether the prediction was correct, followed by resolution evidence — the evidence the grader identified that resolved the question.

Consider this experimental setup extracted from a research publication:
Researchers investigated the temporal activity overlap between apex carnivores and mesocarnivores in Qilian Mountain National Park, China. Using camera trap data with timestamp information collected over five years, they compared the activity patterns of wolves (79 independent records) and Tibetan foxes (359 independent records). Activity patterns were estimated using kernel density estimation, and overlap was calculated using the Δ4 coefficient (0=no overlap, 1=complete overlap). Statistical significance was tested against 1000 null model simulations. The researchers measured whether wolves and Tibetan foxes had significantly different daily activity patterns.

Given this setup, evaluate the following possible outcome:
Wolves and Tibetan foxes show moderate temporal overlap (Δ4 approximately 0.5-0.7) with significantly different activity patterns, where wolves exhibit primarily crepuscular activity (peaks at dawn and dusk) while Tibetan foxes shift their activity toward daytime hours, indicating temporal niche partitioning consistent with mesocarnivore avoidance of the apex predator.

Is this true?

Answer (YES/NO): NO